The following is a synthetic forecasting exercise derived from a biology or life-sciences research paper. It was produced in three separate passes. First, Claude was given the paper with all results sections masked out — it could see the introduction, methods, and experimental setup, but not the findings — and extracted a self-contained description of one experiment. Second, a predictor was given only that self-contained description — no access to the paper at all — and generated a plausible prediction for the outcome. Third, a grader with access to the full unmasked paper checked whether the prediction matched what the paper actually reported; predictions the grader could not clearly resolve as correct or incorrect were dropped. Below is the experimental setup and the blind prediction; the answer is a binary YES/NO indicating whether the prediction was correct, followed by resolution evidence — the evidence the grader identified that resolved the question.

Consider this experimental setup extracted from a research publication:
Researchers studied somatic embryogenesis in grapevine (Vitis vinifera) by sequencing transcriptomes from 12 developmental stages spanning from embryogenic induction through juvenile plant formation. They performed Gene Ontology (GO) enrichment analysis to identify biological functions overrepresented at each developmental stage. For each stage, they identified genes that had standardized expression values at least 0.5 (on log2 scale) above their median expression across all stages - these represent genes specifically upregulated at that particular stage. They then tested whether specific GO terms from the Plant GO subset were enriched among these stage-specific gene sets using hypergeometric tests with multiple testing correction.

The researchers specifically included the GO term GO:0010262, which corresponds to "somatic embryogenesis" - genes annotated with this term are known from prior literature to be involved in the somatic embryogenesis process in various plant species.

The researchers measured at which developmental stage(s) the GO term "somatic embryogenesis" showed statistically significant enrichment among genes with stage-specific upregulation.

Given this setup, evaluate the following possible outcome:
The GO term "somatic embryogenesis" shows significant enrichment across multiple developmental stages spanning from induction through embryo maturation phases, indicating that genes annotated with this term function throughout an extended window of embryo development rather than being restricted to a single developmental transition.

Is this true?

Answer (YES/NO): NO